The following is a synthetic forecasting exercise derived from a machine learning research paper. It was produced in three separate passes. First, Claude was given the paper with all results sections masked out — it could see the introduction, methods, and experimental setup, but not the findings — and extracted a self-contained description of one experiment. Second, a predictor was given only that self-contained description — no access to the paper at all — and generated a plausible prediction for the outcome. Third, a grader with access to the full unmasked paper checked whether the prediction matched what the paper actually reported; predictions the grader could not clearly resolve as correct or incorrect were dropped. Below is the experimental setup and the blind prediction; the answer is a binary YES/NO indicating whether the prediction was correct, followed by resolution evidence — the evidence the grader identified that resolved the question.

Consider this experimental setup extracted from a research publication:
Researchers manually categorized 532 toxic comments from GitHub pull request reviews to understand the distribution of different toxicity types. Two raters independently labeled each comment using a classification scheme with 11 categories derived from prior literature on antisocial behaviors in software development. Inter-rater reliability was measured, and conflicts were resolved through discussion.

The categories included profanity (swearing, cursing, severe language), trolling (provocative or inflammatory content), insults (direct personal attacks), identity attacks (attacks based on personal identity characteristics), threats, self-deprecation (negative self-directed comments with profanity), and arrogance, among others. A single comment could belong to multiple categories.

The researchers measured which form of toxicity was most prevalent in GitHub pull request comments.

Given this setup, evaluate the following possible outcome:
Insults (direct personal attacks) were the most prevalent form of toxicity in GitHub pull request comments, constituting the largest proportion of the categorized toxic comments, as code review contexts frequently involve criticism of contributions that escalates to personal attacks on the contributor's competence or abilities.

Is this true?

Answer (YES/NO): NO